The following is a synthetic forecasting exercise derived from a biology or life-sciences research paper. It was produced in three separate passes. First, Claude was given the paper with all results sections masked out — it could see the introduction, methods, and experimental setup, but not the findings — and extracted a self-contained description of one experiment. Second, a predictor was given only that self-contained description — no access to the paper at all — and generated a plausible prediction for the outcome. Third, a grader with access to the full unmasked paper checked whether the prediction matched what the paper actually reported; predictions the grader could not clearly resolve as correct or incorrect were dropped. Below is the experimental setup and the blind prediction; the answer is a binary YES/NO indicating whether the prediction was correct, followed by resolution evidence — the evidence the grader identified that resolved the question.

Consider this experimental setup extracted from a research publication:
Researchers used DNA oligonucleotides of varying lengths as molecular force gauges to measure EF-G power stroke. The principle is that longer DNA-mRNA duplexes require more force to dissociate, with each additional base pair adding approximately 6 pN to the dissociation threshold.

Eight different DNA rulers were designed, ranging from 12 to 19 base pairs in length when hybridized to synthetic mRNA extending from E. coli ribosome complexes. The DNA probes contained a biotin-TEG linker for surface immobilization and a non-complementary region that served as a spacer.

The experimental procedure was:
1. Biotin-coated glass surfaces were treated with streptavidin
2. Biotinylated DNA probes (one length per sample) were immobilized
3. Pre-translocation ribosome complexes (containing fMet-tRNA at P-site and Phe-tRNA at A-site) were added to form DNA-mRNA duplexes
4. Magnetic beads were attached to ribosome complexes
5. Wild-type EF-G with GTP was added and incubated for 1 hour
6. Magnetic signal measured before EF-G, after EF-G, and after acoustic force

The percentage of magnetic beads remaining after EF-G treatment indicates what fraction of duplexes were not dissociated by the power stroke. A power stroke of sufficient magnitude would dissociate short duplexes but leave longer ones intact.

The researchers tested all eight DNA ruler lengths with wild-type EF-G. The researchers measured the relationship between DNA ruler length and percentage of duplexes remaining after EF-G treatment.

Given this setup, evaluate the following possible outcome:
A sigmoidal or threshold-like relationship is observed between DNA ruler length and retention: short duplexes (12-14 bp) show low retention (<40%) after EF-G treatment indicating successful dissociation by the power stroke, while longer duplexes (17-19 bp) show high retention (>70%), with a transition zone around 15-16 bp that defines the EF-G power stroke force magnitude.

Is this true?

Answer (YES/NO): NO